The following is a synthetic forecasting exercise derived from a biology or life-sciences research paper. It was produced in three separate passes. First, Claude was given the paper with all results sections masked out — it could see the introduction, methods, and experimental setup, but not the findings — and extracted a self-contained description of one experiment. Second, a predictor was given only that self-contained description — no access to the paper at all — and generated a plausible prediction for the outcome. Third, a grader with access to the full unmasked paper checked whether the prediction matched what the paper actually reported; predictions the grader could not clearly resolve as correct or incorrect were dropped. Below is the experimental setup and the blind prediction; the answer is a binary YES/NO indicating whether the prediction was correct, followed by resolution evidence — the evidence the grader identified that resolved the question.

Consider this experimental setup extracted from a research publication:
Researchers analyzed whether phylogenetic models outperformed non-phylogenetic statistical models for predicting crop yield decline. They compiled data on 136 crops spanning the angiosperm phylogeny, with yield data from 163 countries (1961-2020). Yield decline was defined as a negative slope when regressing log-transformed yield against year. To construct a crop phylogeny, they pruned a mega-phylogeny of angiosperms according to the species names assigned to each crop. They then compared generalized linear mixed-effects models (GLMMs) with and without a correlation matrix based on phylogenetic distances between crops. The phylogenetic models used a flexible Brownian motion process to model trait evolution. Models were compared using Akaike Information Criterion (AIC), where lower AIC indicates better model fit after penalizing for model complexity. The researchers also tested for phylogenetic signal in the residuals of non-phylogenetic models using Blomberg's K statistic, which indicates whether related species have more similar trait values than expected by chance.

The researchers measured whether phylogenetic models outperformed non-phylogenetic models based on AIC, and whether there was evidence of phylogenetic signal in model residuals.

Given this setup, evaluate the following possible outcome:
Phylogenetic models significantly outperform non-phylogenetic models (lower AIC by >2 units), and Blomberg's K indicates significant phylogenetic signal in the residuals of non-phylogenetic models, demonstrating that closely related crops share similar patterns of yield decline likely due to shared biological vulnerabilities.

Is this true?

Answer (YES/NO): NO